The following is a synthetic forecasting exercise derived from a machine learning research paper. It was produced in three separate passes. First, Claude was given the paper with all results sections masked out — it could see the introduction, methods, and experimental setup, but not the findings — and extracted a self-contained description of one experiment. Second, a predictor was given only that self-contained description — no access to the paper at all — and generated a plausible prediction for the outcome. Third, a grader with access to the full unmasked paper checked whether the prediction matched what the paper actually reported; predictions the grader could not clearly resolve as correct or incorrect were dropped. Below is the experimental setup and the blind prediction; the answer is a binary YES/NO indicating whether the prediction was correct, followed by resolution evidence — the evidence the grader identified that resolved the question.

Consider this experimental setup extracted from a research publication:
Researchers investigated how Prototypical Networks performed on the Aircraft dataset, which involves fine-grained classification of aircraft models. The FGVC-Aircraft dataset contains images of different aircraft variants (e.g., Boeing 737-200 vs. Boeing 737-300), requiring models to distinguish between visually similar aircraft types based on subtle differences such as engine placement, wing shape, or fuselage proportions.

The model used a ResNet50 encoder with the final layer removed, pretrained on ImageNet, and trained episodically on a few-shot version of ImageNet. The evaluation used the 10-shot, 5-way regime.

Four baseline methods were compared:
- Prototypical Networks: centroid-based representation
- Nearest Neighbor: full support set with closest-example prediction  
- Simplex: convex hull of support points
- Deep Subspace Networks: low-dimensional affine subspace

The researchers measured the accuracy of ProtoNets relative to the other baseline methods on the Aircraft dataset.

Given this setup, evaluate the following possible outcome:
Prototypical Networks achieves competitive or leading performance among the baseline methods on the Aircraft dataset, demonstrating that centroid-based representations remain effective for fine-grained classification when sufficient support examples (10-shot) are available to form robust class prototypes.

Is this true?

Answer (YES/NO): YES